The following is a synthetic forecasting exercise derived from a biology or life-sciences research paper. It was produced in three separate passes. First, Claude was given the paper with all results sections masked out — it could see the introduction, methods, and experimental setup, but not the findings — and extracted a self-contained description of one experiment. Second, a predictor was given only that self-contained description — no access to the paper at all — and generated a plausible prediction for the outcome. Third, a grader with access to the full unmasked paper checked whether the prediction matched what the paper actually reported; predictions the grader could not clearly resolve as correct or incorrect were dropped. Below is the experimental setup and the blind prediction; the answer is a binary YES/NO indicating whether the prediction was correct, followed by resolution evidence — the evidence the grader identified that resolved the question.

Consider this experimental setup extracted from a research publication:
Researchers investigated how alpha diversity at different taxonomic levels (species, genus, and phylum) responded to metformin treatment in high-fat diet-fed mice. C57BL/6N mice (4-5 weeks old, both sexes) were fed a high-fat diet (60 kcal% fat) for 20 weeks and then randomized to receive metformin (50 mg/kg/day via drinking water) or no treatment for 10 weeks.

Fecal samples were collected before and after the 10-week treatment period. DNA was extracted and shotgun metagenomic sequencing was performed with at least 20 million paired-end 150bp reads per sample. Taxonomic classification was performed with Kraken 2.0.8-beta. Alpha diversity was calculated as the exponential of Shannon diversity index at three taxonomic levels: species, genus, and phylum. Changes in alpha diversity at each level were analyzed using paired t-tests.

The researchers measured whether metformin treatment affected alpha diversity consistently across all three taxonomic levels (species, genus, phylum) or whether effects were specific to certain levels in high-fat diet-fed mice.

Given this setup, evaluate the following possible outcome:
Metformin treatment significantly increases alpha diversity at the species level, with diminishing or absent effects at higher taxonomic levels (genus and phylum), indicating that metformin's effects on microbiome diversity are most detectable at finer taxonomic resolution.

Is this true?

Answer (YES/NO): NO